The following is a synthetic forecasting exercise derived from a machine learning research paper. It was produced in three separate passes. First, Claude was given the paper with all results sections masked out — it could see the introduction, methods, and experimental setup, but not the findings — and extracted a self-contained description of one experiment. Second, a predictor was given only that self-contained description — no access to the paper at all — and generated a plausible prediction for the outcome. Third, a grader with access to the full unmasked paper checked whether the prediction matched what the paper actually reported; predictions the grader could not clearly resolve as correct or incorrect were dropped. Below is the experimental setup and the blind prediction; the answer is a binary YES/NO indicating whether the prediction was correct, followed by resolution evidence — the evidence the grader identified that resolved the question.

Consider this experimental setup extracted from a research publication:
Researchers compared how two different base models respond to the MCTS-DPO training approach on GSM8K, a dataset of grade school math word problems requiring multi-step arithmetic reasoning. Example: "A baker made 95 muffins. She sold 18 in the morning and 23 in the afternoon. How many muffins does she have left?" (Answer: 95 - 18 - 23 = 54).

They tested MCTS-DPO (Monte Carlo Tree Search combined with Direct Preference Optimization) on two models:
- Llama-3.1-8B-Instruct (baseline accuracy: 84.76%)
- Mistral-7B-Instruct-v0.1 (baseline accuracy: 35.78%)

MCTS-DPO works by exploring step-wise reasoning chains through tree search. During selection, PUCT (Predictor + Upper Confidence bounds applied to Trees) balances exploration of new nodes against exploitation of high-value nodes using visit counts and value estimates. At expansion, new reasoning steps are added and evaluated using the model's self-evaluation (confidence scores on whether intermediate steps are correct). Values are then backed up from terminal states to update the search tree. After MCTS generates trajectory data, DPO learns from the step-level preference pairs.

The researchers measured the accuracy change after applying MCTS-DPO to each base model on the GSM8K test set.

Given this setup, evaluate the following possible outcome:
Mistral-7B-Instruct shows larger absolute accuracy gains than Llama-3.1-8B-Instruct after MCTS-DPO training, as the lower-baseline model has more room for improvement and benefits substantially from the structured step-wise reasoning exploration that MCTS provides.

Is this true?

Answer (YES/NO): NO